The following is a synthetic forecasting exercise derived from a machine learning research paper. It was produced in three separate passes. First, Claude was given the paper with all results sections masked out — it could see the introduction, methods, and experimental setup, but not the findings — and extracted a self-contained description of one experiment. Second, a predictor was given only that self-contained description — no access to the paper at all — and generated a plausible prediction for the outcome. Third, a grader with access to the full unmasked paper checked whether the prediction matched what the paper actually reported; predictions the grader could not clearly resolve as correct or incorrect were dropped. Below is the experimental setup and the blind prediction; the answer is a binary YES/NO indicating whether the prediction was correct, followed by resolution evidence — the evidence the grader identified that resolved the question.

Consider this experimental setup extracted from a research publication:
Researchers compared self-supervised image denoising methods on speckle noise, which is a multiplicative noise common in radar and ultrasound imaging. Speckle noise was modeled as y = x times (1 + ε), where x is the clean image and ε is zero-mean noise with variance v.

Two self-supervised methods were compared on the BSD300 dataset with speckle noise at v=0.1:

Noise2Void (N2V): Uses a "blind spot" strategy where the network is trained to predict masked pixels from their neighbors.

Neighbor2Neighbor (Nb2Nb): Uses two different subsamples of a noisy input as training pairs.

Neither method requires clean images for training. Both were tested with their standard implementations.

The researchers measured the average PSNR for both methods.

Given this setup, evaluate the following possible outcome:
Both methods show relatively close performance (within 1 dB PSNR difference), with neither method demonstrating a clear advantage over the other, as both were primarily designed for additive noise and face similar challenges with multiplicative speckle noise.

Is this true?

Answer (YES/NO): YES